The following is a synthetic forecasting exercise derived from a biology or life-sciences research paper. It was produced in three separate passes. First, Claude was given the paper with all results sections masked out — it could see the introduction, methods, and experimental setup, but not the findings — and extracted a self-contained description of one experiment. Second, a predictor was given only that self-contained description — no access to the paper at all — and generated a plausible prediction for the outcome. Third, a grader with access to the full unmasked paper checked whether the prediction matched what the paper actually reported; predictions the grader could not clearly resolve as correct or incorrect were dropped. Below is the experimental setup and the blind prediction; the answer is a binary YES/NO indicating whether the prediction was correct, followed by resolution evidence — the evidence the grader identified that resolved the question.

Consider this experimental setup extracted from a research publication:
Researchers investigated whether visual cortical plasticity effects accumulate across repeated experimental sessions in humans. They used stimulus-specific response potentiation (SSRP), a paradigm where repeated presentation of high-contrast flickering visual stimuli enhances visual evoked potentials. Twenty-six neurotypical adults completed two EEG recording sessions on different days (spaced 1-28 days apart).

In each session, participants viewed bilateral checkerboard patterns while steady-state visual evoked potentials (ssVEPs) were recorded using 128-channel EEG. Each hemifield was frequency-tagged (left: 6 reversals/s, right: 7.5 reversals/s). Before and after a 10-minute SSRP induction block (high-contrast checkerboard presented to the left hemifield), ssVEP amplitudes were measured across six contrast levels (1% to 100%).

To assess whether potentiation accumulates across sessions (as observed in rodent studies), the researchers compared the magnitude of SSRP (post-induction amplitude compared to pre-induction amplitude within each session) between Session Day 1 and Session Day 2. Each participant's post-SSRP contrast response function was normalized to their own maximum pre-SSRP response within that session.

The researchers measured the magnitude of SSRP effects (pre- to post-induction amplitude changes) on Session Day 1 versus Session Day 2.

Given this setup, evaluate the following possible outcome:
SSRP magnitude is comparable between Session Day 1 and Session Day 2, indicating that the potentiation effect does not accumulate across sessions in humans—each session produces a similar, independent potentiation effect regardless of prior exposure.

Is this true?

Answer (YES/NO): NO